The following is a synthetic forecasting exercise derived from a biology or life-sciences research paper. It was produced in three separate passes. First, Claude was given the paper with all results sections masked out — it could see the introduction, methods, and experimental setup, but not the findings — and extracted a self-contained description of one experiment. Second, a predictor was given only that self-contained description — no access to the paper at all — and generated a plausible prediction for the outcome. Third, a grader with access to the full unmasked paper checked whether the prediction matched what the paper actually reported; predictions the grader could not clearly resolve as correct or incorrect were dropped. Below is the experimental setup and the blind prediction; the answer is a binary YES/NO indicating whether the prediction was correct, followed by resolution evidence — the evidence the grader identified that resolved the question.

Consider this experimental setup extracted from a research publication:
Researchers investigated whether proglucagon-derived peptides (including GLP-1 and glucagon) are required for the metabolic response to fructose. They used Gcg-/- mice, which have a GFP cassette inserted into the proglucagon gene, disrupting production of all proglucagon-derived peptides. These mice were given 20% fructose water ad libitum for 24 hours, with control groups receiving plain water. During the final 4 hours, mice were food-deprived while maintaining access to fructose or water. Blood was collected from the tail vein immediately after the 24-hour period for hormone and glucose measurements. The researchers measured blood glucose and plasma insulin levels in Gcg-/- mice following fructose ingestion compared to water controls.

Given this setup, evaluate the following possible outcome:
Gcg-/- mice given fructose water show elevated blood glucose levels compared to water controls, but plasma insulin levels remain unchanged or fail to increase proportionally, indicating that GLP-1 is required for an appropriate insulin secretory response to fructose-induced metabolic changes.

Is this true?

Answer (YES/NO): YES